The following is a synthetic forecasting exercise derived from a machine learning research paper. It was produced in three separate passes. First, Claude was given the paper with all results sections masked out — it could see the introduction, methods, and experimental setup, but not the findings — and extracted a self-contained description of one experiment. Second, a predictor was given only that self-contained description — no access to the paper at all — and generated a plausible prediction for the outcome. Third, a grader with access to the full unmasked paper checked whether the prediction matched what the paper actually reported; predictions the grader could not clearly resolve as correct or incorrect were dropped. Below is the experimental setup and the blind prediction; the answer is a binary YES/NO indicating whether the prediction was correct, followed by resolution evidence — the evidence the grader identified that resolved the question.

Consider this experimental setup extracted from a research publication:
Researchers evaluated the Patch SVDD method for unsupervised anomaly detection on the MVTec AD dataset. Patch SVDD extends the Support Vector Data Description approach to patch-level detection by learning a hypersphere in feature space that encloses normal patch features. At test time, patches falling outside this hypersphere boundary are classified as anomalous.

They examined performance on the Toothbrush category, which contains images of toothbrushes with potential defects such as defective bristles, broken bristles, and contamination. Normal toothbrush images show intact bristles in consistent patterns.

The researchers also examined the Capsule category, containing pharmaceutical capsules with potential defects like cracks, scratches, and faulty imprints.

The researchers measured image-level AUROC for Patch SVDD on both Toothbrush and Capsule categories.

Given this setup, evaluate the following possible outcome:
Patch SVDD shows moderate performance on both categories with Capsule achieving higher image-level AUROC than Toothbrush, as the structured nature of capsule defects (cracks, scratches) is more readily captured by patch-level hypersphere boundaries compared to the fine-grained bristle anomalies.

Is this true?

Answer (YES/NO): NO